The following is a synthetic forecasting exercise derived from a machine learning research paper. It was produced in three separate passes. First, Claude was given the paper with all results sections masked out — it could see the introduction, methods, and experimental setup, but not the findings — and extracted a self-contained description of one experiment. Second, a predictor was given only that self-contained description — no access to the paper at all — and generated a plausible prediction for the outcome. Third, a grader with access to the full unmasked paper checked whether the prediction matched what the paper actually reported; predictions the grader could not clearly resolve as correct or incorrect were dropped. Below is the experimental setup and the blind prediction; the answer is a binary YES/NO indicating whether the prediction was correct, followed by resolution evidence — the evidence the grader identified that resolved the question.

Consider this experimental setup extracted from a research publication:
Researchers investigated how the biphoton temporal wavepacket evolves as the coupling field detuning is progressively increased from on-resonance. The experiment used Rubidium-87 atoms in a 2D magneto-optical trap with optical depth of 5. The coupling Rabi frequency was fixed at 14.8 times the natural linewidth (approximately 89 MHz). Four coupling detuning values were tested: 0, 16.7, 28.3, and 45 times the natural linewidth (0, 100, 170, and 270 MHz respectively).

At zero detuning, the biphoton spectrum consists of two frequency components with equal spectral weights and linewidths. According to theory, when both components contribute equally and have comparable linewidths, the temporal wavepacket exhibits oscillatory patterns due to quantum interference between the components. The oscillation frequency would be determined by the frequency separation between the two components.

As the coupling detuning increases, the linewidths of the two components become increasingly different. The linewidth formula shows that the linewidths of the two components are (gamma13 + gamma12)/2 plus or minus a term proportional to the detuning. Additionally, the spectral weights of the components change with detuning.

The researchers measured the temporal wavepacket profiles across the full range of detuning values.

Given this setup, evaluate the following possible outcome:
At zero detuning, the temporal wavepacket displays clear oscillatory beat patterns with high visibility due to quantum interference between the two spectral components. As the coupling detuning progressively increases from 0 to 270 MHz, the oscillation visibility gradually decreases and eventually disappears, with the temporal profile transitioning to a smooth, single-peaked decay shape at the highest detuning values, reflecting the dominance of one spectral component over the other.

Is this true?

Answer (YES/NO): NO